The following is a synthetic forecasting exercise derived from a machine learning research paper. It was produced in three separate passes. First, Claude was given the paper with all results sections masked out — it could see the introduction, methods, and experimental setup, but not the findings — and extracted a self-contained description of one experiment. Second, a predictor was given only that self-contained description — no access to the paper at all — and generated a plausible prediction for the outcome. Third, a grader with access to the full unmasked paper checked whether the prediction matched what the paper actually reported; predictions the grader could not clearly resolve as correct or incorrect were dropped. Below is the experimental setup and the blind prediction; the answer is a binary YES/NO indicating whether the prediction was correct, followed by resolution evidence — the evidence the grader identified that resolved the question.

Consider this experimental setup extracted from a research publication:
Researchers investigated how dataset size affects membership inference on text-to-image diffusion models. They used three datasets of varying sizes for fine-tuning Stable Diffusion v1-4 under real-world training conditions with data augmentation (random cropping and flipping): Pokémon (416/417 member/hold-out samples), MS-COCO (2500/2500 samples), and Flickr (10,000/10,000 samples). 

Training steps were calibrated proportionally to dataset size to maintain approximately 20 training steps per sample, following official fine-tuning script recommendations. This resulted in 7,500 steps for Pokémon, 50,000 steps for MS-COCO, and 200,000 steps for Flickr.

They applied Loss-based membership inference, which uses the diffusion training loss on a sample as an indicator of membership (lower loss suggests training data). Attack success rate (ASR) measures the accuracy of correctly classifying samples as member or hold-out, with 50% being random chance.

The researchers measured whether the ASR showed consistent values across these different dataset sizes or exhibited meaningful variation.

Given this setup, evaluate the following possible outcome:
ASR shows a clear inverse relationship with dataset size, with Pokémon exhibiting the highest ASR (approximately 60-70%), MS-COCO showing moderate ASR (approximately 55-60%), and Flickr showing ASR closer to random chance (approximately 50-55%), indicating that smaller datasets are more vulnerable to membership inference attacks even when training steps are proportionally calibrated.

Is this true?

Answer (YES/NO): YES